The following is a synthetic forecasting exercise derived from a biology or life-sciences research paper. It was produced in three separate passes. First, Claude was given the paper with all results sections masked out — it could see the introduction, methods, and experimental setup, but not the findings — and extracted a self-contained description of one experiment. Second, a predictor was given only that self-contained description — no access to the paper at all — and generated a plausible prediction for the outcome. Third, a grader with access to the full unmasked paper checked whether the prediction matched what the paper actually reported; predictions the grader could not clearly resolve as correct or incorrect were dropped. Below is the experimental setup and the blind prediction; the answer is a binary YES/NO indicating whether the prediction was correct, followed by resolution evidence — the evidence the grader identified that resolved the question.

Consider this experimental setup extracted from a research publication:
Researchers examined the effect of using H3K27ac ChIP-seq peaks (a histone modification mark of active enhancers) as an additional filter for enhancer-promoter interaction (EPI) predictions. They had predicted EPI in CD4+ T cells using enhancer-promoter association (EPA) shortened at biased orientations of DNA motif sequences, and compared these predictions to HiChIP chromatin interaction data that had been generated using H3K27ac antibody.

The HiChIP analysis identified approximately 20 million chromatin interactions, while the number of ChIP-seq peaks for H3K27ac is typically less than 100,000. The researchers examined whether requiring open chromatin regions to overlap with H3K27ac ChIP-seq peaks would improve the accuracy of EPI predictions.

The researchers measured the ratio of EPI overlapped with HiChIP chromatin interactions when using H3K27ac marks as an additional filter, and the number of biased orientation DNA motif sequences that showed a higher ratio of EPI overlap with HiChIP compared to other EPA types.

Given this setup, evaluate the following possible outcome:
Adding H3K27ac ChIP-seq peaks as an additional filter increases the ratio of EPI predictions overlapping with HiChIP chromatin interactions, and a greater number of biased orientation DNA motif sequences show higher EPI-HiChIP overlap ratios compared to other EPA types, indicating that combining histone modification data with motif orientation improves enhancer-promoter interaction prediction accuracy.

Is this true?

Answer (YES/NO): NO